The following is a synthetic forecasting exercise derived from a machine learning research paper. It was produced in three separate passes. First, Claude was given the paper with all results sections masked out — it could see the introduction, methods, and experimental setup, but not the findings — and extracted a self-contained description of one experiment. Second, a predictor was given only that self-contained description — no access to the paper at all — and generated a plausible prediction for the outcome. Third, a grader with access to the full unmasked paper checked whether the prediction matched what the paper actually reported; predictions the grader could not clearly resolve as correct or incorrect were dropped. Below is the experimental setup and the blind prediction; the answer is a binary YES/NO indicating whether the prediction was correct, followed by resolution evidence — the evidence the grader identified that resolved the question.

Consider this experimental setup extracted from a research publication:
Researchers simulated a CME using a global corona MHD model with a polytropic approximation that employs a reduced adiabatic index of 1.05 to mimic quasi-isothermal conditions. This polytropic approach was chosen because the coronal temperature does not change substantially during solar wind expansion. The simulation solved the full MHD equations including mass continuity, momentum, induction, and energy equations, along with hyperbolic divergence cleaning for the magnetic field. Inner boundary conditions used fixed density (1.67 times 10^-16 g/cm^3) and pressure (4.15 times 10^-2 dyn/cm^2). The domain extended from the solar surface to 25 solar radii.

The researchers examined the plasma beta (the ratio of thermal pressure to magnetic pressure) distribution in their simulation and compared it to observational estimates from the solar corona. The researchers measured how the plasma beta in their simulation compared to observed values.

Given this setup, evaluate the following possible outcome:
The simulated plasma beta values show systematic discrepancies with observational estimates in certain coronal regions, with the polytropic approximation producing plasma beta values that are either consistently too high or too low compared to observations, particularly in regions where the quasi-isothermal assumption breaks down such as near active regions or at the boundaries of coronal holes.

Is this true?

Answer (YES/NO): NO